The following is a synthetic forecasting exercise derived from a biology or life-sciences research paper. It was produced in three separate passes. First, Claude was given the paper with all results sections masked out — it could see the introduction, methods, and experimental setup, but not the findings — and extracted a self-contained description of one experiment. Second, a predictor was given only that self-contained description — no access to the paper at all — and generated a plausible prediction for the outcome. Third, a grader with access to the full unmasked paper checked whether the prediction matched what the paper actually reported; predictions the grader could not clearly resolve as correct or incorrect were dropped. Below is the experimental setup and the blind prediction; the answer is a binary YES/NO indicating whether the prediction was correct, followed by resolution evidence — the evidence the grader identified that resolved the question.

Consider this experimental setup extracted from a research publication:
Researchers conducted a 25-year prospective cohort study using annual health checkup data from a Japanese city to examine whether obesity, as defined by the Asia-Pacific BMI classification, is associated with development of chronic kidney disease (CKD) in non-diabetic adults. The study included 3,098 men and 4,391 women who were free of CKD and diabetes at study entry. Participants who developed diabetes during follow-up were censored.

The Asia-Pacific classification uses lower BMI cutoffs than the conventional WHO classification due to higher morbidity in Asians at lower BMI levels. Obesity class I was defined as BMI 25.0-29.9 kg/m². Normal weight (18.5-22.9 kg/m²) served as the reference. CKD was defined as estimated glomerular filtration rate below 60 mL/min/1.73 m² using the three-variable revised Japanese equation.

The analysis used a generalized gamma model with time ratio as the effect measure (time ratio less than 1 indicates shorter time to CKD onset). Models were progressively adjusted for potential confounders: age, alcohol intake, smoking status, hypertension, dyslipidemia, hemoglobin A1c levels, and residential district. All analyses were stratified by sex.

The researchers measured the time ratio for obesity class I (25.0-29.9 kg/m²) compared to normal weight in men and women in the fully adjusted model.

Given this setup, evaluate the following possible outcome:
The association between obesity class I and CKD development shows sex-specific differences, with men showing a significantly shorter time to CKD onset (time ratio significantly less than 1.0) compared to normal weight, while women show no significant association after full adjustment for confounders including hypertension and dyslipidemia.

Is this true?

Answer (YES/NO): NO